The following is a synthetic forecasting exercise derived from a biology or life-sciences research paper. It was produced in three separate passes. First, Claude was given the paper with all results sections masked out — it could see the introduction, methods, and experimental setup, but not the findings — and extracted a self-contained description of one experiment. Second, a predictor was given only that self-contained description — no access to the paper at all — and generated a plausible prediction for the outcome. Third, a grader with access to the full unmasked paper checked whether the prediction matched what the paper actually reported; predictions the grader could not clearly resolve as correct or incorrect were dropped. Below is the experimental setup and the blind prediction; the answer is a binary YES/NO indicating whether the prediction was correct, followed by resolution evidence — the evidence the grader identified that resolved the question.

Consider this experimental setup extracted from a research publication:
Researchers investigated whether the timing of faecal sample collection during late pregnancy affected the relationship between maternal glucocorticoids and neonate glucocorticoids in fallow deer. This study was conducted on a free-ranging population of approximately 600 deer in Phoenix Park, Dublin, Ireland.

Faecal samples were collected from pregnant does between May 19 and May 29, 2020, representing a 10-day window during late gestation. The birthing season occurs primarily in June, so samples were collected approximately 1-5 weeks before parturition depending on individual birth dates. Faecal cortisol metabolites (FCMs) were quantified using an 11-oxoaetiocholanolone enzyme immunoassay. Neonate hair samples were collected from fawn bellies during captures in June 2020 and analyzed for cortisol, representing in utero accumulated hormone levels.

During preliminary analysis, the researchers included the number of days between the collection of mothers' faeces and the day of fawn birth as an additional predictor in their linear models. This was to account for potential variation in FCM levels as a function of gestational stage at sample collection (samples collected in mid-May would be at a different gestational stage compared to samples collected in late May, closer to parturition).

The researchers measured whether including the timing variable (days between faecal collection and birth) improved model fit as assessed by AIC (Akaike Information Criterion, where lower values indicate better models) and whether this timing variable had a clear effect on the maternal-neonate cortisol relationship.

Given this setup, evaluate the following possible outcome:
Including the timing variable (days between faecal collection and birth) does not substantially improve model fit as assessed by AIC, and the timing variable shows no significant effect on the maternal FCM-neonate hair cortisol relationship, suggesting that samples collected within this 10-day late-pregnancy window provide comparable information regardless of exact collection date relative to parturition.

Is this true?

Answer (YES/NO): YES